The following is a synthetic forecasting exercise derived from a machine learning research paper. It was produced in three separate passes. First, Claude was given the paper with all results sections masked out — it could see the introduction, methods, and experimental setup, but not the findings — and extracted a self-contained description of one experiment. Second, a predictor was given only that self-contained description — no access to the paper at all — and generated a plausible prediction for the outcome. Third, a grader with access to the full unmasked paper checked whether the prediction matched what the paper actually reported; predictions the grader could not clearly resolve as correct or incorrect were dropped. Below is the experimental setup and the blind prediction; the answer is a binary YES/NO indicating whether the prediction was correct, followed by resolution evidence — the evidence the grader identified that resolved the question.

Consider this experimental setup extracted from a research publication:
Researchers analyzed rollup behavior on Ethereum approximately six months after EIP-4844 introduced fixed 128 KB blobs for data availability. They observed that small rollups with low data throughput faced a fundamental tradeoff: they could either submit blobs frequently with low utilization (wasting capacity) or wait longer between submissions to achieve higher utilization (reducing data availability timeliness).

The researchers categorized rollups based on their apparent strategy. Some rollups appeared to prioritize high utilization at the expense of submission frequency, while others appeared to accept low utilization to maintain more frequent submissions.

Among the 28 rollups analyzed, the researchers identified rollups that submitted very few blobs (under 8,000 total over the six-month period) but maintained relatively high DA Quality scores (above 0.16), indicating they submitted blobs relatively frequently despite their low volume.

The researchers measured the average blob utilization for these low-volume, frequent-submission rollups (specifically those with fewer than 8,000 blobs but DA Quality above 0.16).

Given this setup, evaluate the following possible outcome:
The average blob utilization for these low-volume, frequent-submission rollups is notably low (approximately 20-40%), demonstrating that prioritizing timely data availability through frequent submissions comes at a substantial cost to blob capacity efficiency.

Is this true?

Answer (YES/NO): YES